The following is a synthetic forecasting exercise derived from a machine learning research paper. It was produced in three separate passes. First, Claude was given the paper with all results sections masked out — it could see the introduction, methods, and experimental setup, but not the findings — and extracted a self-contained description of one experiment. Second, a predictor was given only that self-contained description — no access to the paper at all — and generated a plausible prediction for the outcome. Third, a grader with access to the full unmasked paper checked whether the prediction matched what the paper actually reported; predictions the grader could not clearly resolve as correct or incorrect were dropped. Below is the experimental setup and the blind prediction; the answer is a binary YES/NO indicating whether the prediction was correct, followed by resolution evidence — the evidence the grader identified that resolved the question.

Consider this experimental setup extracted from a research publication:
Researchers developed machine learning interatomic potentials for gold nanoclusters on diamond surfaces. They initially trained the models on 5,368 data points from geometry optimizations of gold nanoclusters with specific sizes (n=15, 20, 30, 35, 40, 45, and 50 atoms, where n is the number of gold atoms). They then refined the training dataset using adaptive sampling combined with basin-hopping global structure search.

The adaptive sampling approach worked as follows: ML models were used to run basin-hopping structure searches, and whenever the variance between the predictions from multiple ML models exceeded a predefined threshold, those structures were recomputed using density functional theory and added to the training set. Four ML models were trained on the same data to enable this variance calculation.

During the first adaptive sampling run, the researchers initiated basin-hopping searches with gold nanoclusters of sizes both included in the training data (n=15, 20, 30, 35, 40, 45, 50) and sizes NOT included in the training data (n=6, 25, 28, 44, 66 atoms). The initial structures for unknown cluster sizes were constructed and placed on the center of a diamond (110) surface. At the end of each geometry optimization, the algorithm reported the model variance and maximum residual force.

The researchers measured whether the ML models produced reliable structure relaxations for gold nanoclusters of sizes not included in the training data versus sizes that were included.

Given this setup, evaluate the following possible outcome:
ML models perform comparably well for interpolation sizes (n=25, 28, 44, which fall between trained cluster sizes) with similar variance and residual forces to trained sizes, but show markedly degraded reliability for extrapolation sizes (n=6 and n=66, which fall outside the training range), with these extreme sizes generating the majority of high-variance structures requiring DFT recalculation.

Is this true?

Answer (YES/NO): NO